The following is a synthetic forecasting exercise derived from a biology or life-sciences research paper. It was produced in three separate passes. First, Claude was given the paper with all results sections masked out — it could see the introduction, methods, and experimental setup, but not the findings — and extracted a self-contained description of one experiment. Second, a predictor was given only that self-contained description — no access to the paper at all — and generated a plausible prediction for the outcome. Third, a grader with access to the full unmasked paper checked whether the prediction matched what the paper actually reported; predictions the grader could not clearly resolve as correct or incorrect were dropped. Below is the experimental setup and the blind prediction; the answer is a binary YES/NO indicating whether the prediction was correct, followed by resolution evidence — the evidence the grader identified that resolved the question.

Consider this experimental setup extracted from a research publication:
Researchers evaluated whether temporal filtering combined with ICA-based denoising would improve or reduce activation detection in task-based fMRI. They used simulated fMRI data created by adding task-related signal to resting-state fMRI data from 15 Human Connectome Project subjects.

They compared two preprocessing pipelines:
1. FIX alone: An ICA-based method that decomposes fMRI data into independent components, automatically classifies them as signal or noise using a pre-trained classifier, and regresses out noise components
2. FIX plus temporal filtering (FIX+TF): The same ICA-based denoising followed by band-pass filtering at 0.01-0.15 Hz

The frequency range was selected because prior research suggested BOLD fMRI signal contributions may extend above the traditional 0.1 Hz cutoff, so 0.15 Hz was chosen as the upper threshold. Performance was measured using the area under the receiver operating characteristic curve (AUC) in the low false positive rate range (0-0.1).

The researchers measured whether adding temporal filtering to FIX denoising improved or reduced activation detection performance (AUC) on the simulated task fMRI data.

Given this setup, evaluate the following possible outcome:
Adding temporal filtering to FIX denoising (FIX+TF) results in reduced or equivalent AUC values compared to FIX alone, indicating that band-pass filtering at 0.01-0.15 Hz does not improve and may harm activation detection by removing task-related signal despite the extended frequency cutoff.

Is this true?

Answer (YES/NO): NO